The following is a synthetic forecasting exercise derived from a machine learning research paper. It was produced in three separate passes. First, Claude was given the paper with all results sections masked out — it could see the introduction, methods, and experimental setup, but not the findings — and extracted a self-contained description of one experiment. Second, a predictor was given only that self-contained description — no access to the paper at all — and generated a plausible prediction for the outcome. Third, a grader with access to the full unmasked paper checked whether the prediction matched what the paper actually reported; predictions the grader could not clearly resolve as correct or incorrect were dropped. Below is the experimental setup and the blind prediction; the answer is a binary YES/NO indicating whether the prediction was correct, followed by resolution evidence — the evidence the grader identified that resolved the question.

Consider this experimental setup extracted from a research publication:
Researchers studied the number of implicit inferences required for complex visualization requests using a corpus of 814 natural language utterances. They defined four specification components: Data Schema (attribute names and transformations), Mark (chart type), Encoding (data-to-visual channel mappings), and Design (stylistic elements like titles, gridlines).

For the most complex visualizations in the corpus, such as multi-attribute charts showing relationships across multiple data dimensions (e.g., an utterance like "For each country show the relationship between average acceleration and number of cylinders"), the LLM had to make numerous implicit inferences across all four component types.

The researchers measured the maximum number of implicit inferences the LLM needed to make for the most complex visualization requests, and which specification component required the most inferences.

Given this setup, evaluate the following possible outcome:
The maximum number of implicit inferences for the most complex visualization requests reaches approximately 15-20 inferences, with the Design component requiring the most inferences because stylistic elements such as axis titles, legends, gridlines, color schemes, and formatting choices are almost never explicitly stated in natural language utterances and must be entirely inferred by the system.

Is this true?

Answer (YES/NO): YES